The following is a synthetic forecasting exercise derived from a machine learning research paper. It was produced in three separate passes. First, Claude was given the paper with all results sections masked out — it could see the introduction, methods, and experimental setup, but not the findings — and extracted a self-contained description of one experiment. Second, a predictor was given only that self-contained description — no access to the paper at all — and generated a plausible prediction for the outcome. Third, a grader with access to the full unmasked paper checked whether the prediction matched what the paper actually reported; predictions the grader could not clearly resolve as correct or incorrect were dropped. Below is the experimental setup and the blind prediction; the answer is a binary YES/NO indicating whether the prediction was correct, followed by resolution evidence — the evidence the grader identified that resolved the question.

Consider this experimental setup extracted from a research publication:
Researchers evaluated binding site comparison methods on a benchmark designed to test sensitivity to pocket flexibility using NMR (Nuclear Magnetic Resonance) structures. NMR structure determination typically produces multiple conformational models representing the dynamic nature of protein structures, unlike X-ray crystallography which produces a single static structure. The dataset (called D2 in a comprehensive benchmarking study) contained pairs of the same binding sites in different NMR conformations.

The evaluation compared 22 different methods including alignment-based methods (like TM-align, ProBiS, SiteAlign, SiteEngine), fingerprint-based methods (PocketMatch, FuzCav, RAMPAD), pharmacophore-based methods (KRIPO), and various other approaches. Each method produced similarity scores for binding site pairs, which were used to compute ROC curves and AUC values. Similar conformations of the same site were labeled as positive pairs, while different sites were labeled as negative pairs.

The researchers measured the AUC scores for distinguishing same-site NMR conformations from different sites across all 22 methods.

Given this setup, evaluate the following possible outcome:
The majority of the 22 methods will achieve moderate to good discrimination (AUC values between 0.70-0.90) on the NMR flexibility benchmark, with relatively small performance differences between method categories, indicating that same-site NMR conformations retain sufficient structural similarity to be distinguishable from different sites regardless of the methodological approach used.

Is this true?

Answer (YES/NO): NO